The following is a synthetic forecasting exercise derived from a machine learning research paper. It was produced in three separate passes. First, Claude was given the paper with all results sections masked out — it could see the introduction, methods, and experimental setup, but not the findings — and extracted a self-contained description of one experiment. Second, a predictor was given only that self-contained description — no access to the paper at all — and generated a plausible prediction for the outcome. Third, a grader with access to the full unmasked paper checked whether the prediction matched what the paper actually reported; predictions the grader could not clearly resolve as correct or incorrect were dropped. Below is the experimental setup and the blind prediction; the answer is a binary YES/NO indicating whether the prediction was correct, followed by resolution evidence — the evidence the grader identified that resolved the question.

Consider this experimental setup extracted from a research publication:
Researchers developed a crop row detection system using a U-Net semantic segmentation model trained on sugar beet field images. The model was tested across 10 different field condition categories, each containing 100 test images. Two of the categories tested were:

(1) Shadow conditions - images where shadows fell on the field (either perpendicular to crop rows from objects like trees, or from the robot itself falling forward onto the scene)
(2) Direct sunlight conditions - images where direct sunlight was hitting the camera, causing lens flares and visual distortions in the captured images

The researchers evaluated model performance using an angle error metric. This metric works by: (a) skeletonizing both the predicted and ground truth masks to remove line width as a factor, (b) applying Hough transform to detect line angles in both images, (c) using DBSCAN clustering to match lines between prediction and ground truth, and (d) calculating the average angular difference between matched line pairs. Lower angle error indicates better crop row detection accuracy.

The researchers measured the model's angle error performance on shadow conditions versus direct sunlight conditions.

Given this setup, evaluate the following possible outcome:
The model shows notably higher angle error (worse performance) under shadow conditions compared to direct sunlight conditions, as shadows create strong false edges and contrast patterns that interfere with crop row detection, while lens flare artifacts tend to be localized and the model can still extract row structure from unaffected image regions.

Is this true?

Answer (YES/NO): NO